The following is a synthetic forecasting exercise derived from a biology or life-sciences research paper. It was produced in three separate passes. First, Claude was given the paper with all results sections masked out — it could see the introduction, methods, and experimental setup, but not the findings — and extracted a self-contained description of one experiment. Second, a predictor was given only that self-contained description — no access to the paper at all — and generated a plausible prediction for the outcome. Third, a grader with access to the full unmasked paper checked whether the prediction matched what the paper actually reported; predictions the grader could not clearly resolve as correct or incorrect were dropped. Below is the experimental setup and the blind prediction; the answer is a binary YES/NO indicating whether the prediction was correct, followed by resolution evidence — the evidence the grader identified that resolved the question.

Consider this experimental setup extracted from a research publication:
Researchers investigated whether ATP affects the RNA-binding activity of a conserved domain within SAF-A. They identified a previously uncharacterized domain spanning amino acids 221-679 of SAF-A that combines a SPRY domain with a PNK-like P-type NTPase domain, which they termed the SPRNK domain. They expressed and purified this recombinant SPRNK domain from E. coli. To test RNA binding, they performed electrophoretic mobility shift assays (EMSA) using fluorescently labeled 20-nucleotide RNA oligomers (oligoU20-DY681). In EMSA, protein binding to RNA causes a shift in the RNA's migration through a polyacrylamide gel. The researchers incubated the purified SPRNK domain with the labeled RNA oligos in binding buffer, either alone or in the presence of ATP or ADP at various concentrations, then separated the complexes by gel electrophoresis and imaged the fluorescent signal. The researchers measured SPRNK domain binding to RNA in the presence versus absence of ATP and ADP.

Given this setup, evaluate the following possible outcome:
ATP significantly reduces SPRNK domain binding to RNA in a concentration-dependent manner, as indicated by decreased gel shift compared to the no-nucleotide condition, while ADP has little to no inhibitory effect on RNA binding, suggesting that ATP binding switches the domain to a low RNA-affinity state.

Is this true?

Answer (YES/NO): NO